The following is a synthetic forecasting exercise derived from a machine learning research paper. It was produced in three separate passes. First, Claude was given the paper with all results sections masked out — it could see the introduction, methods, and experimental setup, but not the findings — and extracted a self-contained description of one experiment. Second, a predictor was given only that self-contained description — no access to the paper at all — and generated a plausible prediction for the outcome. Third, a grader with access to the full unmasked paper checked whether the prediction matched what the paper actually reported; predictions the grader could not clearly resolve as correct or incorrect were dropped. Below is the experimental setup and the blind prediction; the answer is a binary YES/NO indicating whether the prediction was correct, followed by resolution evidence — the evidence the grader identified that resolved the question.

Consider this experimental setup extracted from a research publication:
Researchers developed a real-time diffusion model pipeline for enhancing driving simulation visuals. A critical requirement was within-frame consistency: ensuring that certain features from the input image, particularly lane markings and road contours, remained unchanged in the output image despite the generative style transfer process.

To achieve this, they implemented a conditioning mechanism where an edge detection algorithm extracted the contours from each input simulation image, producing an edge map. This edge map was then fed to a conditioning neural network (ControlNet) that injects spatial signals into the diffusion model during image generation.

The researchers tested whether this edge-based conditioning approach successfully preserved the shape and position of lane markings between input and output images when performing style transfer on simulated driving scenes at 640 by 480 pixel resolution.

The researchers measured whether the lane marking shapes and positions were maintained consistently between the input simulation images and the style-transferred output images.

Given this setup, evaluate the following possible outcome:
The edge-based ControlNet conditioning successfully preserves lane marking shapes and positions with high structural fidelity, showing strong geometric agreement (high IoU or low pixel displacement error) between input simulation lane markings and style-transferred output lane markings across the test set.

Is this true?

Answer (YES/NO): NO